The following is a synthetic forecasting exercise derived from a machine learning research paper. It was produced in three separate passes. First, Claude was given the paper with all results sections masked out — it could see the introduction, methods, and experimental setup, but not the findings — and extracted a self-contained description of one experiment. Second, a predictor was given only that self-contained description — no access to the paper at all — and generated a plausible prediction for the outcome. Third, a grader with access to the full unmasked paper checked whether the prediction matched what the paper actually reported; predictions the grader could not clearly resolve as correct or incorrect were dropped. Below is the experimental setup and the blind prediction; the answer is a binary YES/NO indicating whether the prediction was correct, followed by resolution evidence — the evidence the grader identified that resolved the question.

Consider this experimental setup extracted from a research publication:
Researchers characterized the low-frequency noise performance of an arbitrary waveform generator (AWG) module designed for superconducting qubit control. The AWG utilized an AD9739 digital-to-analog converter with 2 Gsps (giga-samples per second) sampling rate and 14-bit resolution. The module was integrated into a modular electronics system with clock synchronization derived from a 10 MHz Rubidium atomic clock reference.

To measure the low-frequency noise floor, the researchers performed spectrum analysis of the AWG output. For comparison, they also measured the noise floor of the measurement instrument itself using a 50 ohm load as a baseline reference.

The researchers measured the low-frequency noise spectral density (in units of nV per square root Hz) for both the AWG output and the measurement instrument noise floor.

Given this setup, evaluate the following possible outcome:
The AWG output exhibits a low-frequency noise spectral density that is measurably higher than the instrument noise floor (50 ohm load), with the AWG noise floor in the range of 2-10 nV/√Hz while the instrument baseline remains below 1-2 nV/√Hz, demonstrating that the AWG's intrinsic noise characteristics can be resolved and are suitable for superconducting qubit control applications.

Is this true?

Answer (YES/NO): NO